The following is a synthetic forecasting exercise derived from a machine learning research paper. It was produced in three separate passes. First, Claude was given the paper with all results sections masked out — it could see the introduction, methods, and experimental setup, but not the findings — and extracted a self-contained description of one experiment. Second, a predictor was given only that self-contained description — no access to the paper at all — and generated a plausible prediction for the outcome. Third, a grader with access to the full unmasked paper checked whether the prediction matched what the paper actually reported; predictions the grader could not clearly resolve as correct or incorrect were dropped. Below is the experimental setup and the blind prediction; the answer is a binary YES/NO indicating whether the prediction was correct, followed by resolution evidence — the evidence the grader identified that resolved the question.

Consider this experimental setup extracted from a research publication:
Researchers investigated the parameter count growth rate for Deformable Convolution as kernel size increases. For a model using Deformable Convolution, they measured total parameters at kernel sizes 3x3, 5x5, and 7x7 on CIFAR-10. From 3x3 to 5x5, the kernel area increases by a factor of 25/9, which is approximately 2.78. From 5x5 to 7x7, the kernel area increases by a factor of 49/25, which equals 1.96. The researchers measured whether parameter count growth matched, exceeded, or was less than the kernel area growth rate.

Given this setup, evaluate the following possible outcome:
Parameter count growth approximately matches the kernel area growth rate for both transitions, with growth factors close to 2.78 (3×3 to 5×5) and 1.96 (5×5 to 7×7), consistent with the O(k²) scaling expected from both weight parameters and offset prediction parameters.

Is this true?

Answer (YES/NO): NO